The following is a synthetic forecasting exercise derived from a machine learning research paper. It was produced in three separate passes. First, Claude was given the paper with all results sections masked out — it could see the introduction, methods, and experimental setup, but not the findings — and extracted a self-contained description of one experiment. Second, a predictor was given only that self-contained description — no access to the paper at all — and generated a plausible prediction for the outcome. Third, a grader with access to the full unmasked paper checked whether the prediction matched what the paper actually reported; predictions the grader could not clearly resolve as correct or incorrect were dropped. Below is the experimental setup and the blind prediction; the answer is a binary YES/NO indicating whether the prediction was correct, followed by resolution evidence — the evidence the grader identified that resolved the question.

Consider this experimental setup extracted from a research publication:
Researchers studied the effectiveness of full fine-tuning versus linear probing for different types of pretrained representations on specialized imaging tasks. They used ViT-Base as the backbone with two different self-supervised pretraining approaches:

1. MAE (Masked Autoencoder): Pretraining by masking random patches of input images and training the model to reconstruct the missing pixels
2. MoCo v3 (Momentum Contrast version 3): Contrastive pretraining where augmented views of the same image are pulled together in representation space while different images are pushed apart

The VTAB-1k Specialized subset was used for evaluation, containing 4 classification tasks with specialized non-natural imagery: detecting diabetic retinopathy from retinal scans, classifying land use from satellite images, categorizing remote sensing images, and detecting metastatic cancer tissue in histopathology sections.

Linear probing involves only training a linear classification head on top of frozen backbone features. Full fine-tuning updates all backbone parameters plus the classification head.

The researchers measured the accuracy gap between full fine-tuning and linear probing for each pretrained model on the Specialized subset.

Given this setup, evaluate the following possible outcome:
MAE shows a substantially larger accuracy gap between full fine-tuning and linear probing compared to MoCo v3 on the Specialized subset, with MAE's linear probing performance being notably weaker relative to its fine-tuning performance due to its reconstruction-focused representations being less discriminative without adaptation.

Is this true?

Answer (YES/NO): YES